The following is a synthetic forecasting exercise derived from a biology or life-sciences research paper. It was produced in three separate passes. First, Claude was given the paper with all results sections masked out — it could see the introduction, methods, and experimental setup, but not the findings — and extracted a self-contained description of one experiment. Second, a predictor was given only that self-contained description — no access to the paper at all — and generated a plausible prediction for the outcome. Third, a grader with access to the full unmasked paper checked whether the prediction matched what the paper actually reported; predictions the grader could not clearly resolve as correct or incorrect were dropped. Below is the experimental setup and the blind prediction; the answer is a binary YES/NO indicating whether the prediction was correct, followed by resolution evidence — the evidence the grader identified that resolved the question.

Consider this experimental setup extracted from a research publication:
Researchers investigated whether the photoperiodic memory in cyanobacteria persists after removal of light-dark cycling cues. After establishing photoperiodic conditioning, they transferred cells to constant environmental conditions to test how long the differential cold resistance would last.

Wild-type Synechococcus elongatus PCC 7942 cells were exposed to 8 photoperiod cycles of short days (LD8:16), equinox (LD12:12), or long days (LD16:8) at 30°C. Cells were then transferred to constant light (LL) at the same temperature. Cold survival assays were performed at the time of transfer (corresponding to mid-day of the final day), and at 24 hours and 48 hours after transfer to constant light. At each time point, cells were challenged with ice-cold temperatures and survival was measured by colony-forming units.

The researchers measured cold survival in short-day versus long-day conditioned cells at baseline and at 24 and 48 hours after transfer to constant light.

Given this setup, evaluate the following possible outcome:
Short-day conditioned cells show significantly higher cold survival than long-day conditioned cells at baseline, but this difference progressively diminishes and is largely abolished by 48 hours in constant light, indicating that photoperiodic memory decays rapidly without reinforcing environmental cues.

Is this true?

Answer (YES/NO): YES